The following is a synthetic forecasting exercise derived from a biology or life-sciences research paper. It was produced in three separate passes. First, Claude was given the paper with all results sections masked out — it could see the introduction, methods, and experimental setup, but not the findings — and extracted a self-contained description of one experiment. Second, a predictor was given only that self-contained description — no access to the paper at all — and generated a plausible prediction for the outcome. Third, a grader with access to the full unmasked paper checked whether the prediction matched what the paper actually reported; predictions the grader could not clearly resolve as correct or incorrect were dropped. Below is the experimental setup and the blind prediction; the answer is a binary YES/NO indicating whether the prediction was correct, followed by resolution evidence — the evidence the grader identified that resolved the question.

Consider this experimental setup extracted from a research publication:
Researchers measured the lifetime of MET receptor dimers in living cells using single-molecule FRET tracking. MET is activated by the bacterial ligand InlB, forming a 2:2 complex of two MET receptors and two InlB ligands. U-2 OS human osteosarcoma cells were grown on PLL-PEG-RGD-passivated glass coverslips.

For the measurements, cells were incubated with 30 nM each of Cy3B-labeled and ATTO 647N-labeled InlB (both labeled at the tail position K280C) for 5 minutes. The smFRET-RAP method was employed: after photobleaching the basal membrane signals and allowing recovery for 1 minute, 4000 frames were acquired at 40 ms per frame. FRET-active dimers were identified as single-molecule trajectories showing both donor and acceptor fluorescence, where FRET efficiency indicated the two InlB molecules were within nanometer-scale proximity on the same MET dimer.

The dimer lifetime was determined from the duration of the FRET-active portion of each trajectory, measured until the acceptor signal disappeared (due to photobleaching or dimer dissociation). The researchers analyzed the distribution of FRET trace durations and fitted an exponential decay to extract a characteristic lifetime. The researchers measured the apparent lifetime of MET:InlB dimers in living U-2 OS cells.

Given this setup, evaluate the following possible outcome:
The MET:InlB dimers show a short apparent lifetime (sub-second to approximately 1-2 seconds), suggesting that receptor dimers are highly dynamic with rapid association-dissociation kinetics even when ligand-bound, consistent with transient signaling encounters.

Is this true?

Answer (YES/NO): YES